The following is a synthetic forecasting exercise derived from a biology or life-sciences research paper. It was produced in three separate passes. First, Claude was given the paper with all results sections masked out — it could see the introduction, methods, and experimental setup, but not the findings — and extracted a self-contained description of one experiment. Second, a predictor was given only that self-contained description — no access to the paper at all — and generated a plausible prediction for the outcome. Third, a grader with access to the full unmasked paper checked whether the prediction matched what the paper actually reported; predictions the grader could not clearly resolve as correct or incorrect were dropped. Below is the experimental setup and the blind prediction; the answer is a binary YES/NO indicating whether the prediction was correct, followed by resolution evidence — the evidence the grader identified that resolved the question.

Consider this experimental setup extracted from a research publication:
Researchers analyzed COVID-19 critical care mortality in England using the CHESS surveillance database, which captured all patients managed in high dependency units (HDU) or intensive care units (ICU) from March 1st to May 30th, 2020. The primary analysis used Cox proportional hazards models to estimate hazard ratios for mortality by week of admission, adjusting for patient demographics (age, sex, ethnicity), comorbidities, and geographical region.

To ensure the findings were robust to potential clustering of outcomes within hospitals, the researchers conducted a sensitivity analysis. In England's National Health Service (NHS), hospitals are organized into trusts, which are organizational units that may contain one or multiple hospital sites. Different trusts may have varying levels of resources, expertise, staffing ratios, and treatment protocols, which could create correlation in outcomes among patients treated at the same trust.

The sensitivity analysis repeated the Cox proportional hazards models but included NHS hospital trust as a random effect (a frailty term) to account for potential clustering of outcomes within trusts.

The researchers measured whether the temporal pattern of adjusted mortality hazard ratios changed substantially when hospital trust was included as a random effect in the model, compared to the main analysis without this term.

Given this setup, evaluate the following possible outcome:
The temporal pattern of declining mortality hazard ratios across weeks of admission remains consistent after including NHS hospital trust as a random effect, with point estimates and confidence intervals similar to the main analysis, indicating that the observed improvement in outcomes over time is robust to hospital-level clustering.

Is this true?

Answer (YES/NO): YES